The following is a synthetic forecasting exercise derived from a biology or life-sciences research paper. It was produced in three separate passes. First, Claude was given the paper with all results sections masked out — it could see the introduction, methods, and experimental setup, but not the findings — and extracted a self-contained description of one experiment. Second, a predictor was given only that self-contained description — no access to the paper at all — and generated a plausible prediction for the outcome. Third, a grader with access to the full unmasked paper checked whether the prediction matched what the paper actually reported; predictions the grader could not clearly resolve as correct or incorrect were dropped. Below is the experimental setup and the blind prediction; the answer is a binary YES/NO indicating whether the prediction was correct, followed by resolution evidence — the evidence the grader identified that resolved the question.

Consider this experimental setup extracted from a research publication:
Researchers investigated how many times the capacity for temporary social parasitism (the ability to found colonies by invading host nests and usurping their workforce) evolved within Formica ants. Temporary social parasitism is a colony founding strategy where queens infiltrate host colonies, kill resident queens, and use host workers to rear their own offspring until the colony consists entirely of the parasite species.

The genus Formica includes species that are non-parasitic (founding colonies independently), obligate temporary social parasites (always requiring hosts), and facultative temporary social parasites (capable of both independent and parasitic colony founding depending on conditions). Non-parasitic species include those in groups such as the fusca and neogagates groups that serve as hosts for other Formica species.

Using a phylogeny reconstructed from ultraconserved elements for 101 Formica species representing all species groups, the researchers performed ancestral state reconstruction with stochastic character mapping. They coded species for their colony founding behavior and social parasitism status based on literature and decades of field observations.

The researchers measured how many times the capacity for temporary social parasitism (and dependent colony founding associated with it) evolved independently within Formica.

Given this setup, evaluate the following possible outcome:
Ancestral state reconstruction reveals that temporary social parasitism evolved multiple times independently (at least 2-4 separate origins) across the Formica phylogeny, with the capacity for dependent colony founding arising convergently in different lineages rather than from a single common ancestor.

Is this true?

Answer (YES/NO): NO